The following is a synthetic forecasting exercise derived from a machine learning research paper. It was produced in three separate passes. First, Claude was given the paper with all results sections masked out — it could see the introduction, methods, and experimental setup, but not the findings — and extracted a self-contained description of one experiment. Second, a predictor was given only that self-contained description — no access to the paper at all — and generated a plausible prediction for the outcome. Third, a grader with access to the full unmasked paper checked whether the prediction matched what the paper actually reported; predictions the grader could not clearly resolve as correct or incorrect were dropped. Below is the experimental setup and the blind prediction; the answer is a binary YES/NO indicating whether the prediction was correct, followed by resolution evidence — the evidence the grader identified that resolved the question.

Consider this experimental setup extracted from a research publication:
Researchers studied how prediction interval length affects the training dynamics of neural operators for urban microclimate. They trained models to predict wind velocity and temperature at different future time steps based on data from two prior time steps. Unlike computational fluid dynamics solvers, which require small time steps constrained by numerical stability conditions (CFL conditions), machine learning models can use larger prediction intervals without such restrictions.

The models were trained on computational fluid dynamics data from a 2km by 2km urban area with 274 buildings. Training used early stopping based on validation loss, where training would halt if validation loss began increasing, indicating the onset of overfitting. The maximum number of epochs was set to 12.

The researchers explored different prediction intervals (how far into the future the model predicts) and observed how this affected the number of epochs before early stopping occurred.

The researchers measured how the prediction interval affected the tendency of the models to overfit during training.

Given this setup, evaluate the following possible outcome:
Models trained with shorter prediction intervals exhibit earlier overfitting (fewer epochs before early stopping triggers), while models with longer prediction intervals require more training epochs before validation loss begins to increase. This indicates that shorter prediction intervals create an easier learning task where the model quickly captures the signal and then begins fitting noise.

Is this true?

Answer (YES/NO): NO